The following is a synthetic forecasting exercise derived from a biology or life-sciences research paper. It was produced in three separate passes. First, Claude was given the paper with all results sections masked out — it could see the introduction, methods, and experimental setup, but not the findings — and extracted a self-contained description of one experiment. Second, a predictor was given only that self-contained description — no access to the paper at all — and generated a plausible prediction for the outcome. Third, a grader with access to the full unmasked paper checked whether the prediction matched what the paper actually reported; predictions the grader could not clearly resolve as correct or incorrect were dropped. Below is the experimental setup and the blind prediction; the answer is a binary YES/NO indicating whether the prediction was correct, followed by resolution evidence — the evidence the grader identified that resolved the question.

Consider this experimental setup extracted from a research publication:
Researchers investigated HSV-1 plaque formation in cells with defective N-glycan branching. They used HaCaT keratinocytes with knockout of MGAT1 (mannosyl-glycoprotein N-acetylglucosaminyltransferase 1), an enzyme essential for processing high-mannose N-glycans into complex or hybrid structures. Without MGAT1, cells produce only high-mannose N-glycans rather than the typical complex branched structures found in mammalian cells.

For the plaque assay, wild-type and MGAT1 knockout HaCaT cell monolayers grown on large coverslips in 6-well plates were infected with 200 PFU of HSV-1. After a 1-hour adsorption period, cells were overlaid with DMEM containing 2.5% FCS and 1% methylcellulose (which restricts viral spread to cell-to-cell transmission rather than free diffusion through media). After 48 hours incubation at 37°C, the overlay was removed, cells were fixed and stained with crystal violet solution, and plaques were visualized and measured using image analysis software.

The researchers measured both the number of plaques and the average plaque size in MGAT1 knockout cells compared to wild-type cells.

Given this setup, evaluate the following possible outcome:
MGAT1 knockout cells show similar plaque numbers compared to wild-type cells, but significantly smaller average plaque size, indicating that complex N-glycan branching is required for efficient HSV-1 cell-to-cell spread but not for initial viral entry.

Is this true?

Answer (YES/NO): NO